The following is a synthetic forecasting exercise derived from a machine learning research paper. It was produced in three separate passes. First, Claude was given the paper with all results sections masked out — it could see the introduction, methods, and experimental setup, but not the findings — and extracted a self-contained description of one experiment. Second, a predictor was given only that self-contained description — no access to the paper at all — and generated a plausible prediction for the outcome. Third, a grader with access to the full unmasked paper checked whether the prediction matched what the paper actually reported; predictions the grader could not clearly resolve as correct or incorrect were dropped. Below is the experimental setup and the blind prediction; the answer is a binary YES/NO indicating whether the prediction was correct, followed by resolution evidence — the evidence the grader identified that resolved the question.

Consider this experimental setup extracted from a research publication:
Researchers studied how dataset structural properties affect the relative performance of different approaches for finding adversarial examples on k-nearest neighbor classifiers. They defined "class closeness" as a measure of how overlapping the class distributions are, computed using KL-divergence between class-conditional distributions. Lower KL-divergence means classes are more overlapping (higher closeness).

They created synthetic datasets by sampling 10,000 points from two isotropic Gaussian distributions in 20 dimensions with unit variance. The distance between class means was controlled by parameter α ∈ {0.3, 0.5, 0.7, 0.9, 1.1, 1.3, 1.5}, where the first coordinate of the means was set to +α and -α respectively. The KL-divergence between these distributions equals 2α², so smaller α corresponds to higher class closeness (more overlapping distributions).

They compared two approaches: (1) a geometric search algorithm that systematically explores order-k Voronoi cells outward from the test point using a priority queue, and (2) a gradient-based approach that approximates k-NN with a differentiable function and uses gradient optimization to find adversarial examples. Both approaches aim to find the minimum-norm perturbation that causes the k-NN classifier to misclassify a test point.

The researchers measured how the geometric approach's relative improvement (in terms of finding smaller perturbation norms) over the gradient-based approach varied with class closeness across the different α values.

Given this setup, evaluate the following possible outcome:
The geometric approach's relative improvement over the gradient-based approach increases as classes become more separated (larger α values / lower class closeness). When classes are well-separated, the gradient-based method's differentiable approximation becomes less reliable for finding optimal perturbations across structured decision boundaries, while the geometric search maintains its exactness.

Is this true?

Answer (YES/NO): NO